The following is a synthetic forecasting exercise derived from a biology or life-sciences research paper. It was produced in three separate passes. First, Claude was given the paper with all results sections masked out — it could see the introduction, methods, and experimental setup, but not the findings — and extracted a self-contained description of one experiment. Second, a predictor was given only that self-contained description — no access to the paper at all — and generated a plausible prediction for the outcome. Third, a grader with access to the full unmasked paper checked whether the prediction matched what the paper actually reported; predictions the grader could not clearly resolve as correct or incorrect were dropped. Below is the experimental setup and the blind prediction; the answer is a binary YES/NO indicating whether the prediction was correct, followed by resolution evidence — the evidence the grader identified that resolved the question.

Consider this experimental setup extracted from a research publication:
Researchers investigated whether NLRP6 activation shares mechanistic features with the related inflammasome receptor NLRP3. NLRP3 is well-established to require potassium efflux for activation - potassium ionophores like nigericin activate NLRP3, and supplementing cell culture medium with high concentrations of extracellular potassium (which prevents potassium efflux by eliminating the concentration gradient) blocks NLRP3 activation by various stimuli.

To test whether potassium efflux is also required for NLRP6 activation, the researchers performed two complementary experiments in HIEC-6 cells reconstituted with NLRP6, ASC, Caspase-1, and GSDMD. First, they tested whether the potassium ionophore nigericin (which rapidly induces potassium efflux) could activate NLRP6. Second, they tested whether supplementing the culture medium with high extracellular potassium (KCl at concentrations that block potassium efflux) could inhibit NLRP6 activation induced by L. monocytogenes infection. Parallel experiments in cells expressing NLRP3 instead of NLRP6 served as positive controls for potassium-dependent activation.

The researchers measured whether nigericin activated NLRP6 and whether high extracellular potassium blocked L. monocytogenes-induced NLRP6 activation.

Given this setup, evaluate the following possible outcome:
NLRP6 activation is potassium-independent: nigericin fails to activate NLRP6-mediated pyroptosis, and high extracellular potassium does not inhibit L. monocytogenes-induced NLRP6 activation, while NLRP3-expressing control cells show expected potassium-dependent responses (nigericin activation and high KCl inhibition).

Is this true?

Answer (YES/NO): NO